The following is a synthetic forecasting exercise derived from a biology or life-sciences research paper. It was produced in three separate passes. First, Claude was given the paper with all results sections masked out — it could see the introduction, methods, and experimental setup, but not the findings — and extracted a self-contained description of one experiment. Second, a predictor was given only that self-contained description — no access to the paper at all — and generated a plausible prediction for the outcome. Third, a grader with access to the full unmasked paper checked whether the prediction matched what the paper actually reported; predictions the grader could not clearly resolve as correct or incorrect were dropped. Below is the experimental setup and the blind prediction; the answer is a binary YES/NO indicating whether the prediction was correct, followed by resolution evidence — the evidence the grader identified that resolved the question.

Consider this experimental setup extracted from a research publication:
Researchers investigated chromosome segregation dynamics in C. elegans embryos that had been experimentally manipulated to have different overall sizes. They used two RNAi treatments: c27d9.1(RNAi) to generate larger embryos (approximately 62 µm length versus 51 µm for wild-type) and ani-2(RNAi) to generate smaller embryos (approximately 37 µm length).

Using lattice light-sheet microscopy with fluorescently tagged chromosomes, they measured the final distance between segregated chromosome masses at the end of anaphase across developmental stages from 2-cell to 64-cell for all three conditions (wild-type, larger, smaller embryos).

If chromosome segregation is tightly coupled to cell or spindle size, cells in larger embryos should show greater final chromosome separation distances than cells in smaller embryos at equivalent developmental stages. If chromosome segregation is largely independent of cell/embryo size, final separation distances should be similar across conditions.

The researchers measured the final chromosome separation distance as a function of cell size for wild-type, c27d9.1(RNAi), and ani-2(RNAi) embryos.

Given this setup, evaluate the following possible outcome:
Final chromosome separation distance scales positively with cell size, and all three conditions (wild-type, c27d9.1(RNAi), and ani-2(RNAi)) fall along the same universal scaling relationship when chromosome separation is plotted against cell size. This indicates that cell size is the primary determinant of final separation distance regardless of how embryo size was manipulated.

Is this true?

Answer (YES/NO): NO